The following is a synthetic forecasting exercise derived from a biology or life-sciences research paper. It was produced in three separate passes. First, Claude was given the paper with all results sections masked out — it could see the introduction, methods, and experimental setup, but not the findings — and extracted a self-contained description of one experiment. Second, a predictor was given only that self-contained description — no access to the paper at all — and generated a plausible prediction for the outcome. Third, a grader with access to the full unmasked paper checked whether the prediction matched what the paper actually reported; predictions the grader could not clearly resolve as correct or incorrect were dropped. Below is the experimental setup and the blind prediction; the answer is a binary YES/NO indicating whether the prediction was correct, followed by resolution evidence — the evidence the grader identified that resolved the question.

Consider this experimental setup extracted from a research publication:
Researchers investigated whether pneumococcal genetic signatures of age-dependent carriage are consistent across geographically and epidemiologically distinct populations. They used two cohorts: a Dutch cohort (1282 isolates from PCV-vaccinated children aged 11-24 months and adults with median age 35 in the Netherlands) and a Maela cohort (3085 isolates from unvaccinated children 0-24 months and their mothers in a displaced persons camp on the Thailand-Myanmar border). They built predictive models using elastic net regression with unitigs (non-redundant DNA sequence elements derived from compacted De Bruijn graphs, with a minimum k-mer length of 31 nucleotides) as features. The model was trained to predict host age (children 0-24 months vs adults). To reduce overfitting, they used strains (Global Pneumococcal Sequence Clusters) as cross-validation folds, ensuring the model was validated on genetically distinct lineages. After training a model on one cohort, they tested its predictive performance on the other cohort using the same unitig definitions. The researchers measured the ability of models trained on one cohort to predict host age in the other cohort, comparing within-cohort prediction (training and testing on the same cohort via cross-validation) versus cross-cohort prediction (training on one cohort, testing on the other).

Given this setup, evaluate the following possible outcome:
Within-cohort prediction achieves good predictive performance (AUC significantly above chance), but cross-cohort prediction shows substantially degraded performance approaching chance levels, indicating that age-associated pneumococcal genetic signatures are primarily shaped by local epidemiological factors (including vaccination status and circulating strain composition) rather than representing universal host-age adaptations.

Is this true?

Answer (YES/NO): YES